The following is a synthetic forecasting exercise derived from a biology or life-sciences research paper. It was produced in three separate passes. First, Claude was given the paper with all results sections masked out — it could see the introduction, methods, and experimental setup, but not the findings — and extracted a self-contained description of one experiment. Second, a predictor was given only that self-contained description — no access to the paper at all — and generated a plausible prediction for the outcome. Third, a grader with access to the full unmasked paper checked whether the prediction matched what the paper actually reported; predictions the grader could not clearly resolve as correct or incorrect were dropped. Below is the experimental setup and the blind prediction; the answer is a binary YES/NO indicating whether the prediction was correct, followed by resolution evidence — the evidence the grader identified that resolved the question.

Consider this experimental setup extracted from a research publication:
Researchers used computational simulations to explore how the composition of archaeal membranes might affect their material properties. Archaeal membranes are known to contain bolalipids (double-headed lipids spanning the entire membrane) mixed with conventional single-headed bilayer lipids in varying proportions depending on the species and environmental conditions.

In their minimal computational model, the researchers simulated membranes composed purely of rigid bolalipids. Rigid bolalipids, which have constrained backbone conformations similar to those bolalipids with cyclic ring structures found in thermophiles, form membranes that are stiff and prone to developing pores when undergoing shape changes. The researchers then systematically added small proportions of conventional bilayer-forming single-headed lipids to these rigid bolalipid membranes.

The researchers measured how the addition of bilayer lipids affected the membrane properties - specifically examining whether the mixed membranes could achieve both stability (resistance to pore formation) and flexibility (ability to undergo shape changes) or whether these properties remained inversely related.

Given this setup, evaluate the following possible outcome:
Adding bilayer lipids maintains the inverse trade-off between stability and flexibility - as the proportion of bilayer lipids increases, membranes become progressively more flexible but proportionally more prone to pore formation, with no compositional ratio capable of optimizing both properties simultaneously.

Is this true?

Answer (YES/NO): NO